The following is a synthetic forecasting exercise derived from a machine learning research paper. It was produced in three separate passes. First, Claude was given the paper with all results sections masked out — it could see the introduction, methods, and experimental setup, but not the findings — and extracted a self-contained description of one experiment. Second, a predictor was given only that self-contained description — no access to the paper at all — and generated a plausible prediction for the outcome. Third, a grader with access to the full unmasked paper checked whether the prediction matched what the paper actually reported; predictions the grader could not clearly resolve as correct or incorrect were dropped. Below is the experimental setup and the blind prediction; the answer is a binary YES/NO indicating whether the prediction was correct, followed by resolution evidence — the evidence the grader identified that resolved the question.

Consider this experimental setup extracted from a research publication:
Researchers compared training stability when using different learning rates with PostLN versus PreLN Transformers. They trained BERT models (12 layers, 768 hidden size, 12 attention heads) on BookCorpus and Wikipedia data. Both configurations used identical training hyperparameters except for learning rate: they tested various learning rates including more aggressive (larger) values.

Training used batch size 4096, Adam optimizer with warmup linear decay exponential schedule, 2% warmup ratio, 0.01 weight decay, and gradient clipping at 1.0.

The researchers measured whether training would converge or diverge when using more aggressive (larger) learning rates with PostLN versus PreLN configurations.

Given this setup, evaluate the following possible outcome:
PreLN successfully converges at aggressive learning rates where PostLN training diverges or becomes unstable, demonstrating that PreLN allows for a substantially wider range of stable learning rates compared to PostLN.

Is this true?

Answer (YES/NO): YES